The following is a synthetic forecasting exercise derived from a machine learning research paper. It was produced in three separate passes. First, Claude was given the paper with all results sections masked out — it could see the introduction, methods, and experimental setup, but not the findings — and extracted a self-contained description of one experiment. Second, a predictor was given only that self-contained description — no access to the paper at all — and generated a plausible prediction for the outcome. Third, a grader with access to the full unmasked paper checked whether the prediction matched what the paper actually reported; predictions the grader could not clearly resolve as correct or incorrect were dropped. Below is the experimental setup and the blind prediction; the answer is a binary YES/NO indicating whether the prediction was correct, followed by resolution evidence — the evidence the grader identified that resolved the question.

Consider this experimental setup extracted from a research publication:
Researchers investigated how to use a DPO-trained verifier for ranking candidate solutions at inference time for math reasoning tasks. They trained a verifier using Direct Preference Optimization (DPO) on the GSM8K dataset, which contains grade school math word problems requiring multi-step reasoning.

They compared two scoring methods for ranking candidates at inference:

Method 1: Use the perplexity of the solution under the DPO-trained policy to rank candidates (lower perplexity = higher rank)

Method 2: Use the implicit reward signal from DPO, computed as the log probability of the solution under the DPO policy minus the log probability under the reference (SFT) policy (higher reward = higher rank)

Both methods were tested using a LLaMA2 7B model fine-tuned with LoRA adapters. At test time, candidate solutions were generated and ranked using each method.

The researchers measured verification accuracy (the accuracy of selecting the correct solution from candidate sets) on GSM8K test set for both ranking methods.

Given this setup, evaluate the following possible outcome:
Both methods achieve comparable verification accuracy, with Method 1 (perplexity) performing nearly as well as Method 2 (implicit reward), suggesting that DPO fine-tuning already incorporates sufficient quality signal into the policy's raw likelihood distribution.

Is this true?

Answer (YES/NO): NO